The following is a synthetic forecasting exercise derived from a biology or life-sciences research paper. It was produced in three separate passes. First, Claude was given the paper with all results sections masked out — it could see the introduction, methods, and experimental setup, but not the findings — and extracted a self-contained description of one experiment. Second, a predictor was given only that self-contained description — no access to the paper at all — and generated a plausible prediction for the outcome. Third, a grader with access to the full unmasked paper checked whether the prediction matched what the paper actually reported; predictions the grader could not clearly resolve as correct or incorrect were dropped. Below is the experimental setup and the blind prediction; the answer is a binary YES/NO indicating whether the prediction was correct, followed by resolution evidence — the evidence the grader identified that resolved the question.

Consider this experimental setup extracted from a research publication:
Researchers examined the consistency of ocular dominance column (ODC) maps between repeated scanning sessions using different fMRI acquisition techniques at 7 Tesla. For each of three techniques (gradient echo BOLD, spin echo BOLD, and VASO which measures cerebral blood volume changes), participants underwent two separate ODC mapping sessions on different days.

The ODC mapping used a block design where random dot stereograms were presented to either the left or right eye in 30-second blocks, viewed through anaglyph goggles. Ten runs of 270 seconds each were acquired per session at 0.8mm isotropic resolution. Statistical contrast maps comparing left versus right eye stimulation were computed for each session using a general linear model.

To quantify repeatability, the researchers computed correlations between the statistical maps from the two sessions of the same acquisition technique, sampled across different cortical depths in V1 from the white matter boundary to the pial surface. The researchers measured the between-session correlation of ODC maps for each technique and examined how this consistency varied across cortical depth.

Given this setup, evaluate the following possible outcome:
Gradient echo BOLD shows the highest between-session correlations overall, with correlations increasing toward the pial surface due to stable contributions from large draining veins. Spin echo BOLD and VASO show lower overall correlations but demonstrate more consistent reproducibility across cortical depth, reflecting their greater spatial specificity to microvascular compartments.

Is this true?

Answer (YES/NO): NO